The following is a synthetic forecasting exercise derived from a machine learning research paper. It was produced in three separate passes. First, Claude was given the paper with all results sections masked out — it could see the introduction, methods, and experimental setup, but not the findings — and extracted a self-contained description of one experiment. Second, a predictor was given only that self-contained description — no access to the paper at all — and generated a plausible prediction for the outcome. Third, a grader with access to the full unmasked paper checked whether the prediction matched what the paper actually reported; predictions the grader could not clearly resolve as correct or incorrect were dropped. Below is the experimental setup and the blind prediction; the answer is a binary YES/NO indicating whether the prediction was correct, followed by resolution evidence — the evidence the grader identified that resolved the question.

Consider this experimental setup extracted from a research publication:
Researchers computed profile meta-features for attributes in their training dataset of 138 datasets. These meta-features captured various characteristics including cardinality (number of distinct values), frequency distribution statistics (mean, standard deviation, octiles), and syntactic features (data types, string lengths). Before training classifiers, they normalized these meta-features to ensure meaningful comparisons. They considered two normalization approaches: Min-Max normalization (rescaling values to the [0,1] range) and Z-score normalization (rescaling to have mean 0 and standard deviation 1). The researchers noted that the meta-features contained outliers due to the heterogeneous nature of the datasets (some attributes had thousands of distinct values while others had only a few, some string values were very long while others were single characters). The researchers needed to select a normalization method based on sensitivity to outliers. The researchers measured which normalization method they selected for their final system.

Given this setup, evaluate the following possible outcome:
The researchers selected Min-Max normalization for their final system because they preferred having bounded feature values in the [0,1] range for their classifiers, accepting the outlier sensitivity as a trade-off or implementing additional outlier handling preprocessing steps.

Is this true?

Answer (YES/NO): NO